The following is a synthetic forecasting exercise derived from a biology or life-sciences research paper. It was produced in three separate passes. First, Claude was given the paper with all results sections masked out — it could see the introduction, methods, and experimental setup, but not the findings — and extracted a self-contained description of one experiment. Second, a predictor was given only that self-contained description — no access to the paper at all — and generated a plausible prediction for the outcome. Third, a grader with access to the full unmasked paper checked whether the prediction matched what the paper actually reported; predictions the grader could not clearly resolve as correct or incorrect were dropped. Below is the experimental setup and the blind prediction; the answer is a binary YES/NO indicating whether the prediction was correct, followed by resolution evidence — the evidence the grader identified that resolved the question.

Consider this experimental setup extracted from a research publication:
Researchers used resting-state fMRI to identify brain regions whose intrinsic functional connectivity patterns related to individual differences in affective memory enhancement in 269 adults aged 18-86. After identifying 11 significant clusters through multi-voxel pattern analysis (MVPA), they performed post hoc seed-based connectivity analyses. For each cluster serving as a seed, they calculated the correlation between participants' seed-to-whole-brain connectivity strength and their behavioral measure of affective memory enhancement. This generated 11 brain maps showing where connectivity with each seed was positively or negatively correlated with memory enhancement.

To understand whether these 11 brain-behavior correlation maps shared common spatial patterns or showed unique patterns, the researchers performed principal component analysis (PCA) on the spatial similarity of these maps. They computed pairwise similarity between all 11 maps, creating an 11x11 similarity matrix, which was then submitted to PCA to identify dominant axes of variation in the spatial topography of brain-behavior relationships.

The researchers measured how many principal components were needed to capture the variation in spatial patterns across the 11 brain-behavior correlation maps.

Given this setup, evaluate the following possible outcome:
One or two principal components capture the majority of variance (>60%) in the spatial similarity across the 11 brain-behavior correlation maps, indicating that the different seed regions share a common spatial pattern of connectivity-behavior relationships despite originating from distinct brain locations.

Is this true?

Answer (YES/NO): YES